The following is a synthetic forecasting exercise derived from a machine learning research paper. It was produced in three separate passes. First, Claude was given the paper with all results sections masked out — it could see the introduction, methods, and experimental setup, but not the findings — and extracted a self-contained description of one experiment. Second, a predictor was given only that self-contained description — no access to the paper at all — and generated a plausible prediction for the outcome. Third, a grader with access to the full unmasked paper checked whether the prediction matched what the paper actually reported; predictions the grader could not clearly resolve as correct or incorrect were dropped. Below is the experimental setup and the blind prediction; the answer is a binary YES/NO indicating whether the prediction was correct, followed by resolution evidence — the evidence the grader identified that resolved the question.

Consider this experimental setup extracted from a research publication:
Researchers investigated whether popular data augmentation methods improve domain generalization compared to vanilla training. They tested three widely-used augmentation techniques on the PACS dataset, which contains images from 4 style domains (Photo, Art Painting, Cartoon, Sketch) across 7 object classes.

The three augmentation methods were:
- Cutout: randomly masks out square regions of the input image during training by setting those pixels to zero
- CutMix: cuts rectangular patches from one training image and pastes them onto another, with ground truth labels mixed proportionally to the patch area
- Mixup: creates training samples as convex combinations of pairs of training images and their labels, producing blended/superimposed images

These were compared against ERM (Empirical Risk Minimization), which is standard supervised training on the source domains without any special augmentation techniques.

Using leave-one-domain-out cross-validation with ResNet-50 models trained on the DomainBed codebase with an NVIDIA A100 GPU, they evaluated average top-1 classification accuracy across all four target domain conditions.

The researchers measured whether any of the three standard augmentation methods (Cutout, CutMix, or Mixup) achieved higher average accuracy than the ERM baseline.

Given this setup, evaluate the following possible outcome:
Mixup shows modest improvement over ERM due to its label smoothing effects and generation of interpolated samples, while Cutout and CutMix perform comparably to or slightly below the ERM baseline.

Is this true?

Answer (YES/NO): NO